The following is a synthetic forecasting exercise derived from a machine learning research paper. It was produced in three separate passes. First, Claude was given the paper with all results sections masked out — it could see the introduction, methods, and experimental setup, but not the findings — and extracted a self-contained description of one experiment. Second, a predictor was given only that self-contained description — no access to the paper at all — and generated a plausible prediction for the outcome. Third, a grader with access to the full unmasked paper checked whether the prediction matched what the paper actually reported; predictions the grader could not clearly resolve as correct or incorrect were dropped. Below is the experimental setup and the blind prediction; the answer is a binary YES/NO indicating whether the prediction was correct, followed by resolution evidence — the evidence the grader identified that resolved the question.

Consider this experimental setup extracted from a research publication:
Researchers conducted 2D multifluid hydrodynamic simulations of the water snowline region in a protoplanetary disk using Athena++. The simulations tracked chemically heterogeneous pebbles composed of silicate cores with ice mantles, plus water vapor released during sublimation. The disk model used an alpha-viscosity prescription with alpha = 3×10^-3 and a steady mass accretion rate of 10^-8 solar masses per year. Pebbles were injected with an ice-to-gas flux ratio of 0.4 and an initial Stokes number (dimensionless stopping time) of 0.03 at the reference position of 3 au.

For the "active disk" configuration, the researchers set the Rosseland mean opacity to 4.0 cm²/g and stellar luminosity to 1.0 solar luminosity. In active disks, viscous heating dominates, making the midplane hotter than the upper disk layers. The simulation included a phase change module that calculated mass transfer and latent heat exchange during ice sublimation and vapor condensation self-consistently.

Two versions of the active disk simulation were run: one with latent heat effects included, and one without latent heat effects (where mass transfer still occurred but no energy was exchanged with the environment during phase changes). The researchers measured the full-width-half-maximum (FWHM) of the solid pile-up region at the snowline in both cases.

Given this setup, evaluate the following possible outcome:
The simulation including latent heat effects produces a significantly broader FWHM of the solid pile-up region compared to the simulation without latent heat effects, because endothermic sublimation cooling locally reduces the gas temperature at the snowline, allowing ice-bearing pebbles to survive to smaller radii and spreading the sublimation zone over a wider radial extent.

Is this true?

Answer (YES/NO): YES